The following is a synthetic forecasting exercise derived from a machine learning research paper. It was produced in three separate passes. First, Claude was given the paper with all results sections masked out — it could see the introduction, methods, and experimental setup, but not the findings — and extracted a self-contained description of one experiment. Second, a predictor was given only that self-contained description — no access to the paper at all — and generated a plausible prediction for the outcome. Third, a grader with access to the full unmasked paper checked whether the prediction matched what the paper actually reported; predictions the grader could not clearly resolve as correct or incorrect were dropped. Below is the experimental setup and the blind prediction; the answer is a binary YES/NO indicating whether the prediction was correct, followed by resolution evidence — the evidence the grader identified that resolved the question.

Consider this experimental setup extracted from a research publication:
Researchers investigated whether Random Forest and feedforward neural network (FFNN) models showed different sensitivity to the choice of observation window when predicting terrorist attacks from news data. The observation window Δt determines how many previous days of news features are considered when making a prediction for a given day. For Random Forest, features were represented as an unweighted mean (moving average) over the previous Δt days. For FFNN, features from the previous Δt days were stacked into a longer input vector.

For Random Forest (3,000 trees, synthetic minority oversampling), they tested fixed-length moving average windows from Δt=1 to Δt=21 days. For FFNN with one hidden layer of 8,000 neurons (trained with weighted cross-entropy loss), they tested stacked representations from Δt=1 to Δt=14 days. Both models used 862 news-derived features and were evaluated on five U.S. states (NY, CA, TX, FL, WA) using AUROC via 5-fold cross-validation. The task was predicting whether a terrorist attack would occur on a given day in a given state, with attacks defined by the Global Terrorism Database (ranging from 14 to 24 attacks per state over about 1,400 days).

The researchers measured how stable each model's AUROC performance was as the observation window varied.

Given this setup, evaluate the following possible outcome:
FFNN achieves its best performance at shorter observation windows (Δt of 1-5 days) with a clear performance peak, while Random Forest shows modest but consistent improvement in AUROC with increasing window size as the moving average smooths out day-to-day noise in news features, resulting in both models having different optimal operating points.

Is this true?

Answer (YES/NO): NO